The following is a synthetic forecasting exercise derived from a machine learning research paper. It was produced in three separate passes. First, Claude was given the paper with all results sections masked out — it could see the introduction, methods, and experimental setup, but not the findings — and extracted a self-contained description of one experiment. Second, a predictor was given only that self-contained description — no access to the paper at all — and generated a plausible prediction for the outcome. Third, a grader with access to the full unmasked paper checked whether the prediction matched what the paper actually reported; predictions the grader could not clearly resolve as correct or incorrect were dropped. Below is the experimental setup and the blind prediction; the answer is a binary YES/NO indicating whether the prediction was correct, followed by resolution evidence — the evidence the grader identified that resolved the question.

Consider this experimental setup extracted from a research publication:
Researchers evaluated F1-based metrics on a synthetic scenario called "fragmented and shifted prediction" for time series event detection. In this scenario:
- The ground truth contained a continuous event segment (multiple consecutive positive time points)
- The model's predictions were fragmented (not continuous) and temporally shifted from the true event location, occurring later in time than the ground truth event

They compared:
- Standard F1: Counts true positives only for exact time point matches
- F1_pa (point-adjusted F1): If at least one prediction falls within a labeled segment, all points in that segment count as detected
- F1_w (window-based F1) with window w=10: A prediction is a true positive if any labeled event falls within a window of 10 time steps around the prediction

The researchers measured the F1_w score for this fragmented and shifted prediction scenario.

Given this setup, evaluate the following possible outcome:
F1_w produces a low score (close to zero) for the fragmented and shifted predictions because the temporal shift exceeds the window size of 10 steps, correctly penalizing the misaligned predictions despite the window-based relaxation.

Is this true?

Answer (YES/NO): NO